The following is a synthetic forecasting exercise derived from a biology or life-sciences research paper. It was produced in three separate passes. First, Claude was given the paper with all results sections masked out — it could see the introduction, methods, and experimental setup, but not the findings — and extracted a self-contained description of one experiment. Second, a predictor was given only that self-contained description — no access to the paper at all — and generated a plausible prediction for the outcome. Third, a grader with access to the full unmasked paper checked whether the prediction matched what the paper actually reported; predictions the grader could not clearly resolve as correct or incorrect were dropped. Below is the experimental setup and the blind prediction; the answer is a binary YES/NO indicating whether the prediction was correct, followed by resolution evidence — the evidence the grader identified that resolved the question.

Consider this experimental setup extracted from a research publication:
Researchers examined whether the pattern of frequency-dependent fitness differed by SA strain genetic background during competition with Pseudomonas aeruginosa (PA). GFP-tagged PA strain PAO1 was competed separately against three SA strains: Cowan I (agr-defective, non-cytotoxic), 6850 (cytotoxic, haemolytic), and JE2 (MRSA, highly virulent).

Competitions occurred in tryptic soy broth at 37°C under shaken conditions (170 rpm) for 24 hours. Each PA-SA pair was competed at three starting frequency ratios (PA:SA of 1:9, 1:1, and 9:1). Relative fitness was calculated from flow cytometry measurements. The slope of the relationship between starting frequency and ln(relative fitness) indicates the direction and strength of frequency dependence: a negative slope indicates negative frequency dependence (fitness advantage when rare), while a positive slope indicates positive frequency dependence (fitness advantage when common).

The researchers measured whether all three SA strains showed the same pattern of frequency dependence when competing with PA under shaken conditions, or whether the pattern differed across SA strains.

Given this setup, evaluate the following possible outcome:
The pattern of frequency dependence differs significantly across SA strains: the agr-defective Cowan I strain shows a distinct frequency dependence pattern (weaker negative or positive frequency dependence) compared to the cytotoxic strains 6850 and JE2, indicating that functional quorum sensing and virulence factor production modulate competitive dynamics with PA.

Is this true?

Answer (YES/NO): NO